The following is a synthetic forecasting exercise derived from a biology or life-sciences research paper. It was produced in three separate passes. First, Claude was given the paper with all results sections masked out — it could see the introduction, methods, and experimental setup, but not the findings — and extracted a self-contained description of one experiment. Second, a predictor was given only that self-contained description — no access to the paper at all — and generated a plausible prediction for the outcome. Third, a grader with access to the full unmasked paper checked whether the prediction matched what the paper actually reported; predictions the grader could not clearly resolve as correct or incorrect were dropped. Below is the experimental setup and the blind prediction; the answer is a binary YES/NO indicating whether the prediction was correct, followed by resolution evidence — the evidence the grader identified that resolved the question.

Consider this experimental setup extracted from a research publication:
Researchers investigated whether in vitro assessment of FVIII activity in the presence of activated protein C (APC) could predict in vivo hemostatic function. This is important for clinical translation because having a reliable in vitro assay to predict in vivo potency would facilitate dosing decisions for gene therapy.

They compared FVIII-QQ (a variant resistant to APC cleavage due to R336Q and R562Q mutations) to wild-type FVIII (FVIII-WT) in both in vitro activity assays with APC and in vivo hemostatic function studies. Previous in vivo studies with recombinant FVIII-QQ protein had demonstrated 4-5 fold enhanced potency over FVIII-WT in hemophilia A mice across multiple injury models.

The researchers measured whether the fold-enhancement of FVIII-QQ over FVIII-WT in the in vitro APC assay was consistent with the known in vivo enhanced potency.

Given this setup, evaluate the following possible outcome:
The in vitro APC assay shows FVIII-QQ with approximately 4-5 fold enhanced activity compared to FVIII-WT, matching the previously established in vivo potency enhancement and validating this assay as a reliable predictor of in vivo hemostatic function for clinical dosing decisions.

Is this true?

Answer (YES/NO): YES